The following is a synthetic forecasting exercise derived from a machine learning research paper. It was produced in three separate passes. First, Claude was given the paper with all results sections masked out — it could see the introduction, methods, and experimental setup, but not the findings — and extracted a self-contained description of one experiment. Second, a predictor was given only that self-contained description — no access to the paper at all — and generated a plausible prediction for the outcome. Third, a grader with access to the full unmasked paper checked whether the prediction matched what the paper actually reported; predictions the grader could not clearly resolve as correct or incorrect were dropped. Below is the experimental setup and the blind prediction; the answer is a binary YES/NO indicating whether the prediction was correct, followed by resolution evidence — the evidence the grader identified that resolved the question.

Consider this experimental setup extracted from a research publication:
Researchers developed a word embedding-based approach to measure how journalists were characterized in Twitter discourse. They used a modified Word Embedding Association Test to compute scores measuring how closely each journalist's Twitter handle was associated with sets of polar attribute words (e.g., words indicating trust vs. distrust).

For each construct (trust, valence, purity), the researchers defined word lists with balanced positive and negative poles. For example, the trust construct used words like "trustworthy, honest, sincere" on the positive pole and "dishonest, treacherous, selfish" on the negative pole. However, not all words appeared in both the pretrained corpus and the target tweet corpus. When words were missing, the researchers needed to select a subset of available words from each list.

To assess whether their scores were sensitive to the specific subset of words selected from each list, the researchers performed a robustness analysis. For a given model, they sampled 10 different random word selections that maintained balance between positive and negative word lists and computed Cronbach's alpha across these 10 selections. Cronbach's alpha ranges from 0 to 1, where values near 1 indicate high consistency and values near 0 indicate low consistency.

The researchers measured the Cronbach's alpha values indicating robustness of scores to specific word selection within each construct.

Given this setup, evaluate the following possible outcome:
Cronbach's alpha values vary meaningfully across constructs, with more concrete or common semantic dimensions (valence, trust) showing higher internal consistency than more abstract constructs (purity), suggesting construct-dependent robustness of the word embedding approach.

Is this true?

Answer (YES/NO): NO